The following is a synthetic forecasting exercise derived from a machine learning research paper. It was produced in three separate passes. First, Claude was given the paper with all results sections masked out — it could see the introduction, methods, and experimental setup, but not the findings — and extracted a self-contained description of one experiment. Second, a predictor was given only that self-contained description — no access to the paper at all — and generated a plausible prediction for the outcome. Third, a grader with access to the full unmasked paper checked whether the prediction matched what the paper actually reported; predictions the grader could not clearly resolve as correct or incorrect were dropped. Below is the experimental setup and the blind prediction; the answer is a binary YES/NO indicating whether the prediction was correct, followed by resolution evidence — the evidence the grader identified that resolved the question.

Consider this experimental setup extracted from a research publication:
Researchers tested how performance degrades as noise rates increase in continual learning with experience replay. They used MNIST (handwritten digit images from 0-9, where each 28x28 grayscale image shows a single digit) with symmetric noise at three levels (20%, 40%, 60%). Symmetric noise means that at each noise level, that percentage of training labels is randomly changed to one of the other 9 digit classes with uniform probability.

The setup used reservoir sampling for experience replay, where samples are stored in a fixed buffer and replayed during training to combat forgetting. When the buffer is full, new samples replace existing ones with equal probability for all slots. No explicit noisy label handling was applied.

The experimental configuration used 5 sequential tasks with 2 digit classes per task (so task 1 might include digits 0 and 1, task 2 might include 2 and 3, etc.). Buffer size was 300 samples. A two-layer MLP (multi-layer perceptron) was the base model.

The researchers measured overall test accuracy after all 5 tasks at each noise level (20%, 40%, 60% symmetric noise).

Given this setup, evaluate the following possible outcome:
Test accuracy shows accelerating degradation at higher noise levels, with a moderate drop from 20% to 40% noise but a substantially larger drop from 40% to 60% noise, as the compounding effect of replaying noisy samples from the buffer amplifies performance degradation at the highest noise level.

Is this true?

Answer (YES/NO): NO